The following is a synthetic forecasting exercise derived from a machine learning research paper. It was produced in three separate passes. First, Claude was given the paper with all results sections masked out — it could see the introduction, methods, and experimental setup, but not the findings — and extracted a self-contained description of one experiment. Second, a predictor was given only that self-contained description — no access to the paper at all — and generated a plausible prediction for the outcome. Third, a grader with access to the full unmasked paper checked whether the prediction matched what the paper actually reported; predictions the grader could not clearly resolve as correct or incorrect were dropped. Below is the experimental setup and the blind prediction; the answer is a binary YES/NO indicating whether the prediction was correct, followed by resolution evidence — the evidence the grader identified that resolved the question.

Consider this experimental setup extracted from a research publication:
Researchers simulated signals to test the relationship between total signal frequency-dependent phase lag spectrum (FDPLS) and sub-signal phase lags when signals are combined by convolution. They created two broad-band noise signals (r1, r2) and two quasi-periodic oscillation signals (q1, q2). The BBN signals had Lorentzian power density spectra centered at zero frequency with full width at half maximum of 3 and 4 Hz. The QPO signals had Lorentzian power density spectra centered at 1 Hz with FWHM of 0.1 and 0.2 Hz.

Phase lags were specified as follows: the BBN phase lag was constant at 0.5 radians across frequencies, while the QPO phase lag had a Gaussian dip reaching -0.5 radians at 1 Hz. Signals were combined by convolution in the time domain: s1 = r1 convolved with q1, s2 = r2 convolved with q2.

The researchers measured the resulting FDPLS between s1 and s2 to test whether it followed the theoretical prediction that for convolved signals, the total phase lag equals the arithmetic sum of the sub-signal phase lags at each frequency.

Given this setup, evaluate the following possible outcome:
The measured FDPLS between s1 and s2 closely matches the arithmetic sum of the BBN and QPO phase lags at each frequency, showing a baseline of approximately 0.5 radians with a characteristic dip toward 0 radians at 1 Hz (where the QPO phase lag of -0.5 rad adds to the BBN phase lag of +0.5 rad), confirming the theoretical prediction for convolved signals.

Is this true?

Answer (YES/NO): YES